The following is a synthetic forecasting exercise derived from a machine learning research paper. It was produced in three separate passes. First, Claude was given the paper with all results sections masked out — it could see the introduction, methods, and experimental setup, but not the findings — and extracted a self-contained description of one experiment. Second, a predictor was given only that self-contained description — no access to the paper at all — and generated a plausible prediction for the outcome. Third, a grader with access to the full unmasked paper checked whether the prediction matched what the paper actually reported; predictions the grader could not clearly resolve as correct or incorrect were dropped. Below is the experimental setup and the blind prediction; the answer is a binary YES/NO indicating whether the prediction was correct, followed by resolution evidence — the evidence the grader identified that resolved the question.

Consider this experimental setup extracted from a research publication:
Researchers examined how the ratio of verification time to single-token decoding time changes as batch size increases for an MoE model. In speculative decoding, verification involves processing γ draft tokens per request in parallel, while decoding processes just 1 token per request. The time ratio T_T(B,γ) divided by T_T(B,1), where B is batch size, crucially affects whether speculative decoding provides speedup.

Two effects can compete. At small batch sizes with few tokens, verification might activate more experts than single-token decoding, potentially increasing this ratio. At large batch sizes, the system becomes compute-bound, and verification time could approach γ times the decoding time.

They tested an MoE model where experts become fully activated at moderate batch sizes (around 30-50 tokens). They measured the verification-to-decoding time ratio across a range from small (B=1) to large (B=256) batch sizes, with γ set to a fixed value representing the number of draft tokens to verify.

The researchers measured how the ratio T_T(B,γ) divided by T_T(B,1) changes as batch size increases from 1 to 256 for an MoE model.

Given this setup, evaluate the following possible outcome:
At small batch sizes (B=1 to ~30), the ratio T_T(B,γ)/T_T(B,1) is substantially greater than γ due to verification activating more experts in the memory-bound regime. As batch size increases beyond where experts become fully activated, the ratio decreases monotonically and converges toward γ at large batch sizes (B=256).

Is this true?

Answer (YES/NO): NO